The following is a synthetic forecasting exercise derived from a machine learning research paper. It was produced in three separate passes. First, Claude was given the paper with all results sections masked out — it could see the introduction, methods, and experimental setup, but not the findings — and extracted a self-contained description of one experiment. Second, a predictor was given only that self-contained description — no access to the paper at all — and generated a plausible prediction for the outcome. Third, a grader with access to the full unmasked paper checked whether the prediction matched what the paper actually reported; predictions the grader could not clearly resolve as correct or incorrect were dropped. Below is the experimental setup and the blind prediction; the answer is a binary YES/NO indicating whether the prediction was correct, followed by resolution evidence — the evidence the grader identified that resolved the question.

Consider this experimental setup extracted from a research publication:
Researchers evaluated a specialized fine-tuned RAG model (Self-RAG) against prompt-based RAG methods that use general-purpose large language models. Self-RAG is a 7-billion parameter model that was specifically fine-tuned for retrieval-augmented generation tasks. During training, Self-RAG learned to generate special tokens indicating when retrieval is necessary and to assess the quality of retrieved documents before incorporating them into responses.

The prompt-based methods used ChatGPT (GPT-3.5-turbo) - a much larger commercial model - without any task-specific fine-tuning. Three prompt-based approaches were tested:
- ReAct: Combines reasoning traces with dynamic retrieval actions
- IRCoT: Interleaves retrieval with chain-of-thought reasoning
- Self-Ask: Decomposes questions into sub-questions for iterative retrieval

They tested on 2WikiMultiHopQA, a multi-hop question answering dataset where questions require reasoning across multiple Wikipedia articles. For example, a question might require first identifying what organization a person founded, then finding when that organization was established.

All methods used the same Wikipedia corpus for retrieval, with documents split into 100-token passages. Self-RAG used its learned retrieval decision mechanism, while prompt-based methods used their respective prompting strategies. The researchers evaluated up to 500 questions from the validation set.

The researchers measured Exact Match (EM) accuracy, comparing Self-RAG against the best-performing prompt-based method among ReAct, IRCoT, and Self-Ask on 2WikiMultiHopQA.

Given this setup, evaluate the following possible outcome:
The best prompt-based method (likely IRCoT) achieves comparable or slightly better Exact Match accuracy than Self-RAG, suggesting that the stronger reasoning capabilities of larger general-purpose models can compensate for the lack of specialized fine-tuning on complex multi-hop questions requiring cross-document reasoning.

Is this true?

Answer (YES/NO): NO